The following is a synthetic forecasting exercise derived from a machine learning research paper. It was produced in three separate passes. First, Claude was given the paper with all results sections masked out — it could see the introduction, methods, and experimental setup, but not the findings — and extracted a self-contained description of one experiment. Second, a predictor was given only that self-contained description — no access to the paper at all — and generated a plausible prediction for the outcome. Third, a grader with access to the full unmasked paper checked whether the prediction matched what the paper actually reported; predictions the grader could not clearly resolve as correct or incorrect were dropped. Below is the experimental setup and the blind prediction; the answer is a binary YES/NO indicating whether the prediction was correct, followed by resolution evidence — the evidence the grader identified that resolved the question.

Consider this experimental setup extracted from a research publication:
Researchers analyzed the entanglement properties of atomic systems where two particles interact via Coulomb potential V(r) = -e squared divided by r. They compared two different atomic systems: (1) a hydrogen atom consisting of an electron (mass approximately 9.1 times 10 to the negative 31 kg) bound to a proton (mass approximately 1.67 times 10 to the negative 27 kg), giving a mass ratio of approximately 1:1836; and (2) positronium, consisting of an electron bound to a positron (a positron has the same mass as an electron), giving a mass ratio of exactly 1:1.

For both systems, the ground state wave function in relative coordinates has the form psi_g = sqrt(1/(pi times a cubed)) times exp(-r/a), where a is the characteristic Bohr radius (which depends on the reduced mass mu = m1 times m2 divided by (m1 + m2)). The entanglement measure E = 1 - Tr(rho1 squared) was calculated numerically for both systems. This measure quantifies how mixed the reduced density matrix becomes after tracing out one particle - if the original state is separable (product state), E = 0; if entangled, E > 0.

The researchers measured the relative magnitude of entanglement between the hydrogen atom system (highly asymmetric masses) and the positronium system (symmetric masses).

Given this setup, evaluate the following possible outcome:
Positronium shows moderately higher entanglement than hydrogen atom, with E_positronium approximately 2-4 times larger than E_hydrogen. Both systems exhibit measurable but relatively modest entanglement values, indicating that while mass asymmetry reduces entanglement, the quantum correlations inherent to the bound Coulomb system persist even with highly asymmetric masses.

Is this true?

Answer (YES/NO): NO